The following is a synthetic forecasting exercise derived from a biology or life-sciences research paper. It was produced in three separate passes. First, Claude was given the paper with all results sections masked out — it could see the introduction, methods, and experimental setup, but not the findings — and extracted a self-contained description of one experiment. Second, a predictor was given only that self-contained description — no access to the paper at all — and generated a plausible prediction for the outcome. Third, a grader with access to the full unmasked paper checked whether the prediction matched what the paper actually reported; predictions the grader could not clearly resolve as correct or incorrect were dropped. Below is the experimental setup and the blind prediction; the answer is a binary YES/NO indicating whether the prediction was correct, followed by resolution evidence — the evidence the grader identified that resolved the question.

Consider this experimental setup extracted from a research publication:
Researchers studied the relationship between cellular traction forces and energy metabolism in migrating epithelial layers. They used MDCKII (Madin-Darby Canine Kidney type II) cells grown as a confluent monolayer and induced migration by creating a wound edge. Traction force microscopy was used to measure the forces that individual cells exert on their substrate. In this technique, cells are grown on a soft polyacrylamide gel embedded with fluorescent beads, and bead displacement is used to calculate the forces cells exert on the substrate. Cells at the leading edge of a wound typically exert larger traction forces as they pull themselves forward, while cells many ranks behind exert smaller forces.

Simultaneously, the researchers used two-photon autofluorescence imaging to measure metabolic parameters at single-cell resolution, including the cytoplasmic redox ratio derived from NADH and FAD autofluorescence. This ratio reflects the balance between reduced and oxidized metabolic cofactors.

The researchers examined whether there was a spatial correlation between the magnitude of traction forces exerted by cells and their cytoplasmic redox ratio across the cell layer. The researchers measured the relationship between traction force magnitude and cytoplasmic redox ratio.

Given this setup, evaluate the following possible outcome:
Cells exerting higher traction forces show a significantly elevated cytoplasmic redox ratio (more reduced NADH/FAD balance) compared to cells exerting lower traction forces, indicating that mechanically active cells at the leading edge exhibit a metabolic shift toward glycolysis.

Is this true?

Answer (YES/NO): NO